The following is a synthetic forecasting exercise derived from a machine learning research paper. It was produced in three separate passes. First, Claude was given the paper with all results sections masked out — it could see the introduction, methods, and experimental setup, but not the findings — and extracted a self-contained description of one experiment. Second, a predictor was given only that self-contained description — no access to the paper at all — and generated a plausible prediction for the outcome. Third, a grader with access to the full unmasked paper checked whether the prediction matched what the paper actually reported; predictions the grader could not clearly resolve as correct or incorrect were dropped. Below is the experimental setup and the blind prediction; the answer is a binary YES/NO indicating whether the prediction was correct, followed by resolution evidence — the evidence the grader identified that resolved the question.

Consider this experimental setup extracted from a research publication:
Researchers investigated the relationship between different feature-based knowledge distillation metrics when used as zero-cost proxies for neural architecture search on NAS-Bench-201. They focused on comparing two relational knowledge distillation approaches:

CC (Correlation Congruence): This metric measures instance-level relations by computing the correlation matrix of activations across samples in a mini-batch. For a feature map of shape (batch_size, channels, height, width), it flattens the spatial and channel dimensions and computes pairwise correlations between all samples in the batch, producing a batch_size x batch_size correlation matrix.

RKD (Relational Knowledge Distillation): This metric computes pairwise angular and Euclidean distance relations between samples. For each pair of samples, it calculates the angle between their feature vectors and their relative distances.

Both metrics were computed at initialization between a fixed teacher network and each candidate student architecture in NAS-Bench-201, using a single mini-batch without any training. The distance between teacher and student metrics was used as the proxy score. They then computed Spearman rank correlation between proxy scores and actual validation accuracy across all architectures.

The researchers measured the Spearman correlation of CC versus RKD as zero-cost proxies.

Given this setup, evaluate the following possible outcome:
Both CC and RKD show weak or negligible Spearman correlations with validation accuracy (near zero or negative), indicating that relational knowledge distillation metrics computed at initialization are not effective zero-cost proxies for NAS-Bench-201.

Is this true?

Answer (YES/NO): NO